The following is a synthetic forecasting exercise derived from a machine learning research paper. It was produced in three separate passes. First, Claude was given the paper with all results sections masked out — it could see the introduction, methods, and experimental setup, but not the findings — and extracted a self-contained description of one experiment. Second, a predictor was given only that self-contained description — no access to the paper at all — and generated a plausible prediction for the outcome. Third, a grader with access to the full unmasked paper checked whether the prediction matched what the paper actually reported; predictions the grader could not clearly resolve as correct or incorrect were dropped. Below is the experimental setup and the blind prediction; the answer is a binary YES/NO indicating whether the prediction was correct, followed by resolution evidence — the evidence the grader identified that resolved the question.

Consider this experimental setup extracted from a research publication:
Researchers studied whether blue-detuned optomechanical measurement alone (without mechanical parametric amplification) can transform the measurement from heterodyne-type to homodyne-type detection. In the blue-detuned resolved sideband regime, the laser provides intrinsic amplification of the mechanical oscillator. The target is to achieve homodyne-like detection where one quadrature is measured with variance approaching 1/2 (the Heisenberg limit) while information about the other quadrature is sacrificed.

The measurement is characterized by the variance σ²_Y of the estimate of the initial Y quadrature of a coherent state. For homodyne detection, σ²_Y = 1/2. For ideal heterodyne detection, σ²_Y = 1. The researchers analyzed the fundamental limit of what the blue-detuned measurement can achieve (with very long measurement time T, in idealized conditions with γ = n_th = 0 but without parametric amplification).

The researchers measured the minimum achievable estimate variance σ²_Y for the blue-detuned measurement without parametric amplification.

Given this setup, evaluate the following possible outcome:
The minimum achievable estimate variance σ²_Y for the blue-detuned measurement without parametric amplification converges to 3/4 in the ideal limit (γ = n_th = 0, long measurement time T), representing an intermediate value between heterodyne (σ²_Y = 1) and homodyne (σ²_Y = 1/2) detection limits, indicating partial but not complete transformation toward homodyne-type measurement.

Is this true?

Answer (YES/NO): NO